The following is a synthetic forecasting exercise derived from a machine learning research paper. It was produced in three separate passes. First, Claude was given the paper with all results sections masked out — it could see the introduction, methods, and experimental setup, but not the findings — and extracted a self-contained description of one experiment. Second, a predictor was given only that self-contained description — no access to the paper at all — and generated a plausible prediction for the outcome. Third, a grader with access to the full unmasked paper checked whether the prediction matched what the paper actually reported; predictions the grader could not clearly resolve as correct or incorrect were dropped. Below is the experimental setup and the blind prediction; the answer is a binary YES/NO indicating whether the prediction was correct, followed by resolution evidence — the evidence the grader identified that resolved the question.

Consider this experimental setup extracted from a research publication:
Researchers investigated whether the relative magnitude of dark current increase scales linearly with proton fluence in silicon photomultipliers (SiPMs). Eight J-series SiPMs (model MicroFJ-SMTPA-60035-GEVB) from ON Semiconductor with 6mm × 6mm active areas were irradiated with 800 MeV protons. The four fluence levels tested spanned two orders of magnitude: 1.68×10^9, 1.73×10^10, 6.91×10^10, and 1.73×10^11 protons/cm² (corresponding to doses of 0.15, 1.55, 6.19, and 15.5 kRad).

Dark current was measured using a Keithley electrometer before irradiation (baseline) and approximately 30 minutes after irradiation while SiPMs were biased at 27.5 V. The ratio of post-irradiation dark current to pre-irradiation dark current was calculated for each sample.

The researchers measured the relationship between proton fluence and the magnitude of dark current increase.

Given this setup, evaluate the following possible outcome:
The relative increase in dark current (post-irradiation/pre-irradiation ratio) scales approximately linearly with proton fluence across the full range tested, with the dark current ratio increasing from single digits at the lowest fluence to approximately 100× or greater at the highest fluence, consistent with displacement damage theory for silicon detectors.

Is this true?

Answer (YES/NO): NO